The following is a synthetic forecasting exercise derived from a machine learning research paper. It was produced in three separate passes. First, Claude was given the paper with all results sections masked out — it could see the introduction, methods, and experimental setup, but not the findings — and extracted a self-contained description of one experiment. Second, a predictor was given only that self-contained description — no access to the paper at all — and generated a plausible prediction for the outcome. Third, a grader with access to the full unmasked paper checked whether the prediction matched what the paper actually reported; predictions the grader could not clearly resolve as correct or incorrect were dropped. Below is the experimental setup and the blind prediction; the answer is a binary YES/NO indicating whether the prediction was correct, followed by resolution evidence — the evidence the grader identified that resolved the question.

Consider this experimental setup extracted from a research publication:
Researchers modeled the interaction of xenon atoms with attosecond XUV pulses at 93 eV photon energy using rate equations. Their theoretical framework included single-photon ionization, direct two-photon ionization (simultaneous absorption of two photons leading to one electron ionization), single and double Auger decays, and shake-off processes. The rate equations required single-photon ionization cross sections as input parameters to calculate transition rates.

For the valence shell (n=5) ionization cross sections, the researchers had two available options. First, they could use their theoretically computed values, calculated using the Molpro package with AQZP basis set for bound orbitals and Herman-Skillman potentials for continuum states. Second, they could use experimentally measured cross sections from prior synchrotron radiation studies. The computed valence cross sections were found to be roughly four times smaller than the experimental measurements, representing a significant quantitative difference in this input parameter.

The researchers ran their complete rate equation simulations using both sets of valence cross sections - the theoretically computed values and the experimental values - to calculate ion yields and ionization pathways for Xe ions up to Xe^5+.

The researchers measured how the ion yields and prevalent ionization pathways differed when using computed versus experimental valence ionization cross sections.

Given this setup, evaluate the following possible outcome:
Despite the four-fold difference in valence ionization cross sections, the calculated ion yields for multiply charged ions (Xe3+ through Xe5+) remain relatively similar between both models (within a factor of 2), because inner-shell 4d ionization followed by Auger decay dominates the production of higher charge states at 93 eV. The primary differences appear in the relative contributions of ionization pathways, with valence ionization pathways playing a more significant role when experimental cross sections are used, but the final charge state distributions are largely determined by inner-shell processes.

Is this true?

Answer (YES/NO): NO